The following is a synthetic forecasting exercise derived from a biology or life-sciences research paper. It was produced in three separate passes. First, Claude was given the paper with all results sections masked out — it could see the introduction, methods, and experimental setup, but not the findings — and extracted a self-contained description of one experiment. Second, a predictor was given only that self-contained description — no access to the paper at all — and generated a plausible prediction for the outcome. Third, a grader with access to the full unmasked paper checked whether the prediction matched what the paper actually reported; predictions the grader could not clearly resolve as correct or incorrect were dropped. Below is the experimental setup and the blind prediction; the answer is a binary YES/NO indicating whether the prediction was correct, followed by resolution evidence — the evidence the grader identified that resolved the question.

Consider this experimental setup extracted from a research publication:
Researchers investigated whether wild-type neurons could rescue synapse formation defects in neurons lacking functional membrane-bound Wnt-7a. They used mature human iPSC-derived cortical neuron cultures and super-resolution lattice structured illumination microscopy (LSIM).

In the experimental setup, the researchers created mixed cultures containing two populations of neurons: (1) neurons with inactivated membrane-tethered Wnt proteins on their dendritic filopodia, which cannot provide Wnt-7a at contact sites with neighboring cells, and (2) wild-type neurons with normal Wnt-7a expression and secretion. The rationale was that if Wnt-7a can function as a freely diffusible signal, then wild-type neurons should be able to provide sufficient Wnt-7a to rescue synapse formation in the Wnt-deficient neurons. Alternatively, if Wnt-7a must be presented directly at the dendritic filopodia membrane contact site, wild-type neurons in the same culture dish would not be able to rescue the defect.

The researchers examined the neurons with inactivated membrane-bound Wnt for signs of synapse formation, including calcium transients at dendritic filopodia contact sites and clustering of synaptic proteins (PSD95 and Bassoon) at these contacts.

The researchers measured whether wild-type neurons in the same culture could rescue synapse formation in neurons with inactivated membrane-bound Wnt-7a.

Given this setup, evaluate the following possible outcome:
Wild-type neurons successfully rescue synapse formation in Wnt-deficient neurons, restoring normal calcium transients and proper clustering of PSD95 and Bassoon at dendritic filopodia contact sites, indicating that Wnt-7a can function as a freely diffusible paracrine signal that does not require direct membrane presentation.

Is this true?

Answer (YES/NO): NO